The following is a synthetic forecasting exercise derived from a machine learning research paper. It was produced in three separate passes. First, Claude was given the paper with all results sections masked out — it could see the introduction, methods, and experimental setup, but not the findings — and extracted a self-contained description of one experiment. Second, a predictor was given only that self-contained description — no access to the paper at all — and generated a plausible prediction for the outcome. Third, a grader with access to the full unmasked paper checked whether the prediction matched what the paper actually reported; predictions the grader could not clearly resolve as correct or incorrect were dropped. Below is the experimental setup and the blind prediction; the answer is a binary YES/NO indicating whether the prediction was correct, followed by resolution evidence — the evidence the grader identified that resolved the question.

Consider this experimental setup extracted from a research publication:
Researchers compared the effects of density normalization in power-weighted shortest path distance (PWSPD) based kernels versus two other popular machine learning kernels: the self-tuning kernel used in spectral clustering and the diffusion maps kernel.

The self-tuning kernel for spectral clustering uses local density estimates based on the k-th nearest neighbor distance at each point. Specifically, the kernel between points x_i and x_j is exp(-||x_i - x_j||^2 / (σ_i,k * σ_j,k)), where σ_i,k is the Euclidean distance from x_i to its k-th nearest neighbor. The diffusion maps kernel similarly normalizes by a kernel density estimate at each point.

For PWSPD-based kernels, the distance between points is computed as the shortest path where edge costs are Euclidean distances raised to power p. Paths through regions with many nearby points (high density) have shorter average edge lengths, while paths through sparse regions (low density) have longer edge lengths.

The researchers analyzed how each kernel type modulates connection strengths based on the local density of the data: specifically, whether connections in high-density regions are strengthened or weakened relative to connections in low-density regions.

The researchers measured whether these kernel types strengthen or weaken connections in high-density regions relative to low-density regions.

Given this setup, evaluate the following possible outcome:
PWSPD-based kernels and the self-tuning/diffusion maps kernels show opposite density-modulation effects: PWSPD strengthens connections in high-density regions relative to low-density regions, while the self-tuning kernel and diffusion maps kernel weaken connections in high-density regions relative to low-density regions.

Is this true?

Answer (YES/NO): YES